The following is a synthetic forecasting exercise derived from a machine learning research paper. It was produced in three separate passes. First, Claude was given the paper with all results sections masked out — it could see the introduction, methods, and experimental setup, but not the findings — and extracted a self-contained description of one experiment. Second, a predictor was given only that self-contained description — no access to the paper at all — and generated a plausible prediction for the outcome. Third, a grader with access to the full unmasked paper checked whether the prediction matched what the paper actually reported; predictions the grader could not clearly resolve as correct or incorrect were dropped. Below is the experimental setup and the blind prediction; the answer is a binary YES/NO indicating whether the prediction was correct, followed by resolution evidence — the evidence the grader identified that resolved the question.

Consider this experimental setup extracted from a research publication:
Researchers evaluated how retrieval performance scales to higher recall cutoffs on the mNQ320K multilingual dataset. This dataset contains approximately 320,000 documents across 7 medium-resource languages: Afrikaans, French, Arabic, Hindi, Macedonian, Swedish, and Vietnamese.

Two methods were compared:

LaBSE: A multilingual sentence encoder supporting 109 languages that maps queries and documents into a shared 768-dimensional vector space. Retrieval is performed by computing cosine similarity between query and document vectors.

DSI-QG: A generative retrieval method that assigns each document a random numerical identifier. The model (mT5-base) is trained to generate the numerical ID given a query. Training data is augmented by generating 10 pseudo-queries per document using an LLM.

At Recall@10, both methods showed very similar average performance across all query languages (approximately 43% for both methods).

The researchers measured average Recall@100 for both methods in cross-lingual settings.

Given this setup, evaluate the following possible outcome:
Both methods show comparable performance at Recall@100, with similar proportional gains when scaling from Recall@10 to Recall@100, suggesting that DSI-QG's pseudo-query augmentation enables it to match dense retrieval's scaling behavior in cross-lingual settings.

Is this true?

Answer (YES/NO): YES